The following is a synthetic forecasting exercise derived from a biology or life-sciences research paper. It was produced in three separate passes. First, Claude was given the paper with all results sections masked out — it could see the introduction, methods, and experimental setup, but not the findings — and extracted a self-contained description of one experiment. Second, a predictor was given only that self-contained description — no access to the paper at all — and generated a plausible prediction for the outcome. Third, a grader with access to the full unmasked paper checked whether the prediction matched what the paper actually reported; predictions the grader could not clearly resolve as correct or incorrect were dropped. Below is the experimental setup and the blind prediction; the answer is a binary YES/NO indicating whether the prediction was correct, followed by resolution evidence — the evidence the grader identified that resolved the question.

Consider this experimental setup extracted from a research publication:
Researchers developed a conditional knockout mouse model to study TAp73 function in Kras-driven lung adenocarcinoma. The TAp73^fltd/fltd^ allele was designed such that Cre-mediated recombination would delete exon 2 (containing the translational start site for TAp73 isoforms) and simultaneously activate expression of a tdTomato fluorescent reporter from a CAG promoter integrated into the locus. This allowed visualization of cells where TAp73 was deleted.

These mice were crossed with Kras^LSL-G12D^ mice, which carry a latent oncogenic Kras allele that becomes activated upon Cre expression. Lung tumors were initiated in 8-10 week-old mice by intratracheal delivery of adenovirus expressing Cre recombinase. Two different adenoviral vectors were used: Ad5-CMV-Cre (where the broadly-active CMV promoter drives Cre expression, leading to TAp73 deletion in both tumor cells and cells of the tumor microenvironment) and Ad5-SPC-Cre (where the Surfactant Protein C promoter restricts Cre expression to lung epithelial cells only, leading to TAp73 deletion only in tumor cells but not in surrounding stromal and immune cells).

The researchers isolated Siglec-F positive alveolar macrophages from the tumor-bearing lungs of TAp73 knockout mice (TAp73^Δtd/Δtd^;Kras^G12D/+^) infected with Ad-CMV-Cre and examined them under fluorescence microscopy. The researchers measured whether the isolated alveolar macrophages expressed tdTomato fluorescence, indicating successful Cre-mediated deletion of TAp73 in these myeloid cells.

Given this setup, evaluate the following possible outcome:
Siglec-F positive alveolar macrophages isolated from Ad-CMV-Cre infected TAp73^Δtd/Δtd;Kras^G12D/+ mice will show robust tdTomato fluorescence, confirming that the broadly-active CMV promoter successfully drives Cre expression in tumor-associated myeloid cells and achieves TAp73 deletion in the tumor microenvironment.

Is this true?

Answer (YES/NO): NO